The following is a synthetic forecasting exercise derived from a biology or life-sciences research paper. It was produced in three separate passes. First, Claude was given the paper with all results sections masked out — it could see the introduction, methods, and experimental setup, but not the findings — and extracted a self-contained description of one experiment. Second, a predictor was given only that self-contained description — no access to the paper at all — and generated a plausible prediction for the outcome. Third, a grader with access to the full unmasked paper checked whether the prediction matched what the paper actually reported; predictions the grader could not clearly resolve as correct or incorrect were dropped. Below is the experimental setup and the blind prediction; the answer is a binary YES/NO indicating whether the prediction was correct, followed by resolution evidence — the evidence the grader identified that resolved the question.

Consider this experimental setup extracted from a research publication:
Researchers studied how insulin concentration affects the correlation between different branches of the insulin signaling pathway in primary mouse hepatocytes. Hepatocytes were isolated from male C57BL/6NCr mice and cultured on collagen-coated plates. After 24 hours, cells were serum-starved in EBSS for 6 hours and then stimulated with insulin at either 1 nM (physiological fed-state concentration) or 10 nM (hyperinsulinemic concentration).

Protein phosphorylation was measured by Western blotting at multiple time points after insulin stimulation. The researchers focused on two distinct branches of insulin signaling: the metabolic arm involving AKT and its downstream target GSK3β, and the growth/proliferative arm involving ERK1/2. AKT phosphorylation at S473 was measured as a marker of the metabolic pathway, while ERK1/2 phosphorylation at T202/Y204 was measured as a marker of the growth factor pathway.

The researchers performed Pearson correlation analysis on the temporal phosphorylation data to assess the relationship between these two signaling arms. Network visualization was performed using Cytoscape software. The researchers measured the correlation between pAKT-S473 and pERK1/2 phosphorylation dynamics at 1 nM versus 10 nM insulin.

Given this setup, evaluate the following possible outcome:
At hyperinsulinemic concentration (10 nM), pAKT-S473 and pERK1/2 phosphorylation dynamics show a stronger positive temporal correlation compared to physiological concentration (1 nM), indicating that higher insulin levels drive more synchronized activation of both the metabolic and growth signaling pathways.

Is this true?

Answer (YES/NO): NO